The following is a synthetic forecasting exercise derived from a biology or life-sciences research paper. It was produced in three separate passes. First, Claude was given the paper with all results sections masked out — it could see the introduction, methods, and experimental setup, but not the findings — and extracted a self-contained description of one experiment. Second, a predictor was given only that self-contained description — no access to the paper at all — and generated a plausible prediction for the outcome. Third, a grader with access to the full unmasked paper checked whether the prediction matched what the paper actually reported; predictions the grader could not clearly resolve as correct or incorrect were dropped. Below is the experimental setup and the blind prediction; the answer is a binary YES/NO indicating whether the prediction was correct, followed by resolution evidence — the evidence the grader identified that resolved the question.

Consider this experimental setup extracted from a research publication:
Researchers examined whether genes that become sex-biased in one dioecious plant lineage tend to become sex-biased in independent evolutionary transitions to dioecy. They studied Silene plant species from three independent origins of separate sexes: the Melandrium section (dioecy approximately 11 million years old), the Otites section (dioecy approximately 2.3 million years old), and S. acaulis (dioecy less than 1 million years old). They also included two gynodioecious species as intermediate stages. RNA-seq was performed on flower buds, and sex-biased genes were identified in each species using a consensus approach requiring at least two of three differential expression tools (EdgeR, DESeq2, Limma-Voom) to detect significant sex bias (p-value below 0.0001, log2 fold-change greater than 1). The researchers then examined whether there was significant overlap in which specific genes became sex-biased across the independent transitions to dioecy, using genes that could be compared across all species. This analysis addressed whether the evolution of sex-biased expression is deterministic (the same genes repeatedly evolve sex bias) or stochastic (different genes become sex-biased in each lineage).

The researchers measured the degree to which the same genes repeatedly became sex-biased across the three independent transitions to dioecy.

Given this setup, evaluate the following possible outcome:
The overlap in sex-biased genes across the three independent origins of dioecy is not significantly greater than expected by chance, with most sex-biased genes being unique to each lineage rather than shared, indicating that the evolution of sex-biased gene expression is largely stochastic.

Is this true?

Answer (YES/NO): YES